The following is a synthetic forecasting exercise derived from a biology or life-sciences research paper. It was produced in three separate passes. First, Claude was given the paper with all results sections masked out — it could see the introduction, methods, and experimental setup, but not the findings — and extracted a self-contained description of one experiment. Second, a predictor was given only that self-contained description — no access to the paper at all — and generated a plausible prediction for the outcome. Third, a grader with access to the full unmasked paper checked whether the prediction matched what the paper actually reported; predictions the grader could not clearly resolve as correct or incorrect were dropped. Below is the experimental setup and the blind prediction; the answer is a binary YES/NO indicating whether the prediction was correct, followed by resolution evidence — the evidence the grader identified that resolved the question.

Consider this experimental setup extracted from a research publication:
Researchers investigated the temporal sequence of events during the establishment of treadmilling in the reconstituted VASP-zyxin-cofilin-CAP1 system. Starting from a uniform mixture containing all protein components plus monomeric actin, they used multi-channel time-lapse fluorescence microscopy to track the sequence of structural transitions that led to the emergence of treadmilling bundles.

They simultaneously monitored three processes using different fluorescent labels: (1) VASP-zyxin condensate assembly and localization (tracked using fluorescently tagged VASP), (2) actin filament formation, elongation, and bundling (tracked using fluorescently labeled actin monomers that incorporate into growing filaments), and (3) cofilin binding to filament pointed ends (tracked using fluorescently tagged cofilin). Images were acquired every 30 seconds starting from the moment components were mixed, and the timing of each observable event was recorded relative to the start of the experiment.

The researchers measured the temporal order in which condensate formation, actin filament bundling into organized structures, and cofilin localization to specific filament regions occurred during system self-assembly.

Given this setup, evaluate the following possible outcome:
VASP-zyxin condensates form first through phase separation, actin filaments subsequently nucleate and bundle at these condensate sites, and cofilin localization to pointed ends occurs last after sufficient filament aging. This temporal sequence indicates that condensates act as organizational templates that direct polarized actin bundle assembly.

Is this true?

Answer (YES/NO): YES